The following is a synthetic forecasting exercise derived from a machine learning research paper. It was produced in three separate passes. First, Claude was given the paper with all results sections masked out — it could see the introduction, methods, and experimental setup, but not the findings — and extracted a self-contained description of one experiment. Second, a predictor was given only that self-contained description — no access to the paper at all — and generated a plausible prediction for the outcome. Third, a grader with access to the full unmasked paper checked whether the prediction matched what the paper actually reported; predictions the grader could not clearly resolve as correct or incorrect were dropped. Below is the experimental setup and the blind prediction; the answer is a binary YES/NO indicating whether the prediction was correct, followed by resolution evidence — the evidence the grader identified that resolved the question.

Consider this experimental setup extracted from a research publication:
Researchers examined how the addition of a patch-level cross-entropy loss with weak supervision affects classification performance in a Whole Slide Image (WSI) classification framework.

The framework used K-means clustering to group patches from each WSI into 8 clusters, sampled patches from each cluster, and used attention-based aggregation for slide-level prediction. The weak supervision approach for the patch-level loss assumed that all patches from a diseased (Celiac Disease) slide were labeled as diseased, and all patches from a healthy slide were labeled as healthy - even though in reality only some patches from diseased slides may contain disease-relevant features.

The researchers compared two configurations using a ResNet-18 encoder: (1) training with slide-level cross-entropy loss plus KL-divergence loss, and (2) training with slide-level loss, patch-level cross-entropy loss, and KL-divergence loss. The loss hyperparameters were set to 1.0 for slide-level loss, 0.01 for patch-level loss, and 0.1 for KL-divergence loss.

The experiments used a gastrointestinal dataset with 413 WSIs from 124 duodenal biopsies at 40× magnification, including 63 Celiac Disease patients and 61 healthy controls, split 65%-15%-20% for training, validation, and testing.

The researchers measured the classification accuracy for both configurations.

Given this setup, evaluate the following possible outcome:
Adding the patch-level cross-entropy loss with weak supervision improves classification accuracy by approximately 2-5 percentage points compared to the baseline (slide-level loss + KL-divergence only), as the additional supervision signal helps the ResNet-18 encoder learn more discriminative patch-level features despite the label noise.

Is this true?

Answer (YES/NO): YES